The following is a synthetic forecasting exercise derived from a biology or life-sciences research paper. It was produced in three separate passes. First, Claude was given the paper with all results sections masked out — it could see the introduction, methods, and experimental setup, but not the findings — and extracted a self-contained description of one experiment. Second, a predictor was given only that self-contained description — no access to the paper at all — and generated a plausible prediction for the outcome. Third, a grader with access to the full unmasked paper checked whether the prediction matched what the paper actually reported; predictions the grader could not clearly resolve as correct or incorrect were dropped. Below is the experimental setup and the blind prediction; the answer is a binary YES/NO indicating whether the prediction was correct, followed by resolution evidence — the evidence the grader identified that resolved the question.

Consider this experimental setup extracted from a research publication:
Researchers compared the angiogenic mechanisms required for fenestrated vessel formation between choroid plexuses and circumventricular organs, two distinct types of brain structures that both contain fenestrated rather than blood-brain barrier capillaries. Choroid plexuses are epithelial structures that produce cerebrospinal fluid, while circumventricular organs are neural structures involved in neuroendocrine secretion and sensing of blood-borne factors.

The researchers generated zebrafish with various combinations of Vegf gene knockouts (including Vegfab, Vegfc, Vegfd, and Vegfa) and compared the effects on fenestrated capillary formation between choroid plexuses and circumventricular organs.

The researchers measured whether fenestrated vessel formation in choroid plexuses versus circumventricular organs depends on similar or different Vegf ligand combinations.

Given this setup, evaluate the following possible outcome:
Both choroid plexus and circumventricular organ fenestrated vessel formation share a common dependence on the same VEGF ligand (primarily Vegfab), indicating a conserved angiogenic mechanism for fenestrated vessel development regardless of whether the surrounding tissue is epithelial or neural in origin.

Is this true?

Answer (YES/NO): NO